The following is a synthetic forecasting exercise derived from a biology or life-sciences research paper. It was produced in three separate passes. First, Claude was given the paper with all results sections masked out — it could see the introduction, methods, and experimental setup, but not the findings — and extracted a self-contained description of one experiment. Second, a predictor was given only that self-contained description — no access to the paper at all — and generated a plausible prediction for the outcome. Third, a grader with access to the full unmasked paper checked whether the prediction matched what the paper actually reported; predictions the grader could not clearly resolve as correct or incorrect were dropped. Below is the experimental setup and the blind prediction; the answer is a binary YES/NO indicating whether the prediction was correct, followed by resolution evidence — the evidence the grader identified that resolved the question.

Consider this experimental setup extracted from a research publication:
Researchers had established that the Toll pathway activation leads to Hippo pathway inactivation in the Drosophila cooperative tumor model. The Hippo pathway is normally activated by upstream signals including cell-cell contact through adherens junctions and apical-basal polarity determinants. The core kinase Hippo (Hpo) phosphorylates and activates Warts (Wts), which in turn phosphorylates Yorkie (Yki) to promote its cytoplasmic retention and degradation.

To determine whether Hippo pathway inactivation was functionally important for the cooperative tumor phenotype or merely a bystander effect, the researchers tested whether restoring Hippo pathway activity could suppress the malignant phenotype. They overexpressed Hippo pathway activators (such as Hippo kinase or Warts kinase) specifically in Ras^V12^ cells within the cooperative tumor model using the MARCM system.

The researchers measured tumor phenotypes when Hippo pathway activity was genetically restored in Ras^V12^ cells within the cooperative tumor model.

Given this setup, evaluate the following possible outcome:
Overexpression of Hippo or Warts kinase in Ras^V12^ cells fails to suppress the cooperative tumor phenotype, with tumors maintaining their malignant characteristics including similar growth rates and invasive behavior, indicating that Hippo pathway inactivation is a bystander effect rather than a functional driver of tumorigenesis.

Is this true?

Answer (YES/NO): NO